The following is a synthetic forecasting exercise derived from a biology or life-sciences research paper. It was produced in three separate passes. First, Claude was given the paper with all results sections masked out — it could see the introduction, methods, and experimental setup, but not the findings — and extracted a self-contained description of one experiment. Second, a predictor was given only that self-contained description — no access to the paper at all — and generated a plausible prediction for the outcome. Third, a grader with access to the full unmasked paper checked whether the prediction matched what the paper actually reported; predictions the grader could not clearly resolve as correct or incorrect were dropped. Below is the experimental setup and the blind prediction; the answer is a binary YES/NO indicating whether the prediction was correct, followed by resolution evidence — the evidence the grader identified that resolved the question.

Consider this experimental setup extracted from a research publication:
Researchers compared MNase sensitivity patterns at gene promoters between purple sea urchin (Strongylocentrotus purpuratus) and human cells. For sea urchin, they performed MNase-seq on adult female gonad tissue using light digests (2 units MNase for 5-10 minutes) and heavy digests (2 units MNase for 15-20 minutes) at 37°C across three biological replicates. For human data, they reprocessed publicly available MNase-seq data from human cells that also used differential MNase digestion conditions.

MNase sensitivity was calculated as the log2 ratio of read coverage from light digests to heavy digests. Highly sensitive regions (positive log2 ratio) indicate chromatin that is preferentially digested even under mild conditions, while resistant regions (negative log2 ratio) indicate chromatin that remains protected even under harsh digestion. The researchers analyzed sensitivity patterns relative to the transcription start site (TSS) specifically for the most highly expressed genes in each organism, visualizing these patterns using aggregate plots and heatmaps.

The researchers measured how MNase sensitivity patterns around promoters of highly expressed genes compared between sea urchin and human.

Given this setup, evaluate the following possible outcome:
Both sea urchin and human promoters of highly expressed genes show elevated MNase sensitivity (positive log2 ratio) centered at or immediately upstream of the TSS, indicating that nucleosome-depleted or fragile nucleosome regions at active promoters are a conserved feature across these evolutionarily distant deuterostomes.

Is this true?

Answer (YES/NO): NO